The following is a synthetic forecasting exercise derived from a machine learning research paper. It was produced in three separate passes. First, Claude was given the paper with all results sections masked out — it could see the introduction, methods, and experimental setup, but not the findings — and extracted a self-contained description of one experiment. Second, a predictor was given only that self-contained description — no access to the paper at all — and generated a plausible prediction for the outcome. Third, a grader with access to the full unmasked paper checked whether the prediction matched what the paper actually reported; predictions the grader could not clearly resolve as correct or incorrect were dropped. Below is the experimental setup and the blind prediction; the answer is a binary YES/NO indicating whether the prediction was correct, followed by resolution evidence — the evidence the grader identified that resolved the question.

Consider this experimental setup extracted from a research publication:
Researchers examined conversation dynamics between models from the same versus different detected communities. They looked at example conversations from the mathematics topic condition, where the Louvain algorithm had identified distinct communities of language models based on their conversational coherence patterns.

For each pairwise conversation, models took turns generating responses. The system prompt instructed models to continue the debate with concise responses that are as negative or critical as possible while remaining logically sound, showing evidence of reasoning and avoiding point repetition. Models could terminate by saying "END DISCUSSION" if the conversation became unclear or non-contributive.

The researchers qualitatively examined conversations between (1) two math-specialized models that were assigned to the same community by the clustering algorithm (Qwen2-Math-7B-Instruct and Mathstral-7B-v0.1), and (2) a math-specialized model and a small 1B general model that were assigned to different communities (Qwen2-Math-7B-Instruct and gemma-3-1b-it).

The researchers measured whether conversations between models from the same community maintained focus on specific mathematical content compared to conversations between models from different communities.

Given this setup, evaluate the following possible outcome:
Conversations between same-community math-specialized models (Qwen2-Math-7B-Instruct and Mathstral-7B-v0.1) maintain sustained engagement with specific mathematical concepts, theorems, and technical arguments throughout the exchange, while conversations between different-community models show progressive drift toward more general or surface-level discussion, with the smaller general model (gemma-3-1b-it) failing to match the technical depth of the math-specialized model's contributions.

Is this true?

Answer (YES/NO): YES